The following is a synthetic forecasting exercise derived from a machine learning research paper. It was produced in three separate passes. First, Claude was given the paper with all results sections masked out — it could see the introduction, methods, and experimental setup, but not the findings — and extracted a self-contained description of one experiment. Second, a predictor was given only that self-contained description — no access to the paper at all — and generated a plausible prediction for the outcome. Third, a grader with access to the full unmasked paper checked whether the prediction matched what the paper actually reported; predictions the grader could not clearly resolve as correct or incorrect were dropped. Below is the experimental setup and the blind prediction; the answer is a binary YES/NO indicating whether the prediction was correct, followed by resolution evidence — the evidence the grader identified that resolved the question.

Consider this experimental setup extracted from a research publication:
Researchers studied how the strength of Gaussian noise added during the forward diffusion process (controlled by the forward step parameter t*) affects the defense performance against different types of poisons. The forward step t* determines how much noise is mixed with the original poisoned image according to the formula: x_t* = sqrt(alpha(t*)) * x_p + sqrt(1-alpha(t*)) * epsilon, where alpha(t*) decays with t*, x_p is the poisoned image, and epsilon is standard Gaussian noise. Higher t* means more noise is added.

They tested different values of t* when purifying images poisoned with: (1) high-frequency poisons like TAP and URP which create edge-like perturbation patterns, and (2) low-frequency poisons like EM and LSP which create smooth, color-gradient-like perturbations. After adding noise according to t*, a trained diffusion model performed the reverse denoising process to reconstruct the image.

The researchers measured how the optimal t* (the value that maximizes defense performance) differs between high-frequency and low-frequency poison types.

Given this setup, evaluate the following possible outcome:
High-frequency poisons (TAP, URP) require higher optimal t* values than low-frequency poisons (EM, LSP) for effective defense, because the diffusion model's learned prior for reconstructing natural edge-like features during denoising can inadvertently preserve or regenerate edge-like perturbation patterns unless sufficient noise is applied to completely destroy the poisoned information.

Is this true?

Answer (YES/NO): NO